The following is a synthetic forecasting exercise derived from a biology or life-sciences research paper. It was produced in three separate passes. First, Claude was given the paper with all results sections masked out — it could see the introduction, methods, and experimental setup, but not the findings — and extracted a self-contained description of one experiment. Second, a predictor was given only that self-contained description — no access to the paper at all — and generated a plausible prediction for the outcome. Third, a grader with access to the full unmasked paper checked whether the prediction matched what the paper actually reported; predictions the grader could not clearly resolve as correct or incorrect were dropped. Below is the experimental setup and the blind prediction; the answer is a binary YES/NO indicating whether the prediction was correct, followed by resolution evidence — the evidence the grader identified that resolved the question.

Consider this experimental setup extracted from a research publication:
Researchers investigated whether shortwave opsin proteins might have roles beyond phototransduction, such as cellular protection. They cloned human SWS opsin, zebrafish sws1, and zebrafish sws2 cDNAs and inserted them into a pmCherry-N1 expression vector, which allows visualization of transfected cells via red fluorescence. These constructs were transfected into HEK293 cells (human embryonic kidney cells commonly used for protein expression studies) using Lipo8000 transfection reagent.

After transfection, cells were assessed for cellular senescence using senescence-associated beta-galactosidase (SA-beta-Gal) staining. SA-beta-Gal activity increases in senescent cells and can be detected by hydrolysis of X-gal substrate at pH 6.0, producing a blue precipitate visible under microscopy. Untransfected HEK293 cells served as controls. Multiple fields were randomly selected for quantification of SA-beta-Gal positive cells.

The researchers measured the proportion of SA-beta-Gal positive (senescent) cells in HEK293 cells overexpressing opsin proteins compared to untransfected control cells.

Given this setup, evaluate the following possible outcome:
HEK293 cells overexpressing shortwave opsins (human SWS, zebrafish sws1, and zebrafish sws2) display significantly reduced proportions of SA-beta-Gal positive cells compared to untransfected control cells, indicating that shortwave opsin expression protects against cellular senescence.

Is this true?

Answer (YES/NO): NO